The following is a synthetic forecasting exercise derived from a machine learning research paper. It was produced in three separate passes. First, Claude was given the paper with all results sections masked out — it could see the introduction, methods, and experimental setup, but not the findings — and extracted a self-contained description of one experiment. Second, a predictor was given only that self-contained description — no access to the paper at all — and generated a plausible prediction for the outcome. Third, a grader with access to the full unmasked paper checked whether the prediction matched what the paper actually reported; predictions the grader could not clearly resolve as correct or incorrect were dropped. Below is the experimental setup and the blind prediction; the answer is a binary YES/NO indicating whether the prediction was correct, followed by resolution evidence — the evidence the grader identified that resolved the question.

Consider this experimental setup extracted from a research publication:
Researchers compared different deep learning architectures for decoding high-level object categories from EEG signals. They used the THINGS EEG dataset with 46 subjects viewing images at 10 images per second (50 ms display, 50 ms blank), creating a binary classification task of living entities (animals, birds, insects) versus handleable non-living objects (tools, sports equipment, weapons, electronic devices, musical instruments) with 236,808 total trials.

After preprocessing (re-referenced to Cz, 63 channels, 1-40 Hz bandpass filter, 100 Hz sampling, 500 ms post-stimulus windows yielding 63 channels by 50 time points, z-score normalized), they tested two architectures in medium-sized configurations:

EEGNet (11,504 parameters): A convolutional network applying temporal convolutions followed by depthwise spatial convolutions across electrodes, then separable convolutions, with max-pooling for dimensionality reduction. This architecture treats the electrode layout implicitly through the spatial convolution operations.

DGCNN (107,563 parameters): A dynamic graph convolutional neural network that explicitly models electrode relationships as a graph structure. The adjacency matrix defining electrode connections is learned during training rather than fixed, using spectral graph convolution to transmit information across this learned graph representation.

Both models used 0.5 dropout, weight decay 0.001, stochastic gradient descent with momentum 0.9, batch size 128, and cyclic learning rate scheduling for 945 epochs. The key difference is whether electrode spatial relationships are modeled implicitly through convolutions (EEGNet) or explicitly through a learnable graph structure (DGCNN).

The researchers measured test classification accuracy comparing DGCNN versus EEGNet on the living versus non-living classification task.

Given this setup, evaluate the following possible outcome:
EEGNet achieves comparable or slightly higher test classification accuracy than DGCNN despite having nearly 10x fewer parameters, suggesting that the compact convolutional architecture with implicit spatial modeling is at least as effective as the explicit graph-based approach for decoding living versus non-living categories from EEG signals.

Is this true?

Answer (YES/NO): YES